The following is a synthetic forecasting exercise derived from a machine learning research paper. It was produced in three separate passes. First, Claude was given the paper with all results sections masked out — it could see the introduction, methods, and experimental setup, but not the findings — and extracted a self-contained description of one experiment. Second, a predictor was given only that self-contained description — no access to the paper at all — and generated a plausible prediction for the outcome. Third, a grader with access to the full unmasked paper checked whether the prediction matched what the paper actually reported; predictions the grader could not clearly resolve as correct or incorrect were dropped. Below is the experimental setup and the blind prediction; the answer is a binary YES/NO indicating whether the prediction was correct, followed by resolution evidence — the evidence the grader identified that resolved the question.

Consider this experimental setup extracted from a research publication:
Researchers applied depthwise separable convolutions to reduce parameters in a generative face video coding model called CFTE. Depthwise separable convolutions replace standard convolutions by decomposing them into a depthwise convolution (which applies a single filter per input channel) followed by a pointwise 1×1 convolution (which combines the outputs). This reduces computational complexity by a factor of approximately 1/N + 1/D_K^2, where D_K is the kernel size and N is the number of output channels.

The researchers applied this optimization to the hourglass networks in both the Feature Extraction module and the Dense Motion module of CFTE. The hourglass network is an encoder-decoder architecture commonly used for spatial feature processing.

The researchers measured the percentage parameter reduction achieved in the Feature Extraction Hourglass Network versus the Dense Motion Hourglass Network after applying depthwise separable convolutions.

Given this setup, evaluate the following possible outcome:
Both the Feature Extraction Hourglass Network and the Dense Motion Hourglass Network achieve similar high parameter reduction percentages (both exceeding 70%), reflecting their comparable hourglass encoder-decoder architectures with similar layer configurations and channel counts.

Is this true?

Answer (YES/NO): NO